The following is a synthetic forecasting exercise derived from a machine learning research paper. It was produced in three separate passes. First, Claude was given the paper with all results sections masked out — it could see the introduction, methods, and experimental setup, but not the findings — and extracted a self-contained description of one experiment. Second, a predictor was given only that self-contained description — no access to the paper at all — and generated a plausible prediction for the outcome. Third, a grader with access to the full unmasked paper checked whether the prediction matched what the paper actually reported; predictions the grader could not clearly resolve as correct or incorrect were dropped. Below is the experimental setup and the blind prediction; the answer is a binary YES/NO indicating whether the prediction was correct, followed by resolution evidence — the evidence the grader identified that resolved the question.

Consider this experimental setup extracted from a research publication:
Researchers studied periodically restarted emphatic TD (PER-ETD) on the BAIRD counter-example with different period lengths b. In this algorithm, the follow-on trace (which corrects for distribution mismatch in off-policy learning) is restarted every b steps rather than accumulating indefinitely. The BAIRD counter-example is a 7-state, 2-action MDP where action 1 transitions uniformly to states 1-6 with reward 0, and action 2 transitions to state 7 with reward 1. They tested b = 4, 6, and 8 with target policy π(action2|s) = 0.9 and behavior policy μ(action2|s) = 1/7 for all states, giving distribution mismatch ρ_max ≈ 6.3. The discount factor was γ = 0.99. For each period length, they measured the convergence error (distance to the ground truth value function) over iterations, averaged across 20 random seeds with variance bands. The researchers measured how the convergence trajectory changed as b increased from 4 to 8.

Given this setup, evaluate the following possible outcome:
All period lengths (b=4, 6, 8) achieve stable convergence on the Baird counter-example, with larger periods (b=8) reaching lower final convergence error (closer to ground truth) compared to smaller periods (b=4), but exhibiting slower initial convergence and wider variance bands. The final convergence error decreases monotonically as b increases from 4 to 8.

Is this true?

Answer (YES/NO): YES